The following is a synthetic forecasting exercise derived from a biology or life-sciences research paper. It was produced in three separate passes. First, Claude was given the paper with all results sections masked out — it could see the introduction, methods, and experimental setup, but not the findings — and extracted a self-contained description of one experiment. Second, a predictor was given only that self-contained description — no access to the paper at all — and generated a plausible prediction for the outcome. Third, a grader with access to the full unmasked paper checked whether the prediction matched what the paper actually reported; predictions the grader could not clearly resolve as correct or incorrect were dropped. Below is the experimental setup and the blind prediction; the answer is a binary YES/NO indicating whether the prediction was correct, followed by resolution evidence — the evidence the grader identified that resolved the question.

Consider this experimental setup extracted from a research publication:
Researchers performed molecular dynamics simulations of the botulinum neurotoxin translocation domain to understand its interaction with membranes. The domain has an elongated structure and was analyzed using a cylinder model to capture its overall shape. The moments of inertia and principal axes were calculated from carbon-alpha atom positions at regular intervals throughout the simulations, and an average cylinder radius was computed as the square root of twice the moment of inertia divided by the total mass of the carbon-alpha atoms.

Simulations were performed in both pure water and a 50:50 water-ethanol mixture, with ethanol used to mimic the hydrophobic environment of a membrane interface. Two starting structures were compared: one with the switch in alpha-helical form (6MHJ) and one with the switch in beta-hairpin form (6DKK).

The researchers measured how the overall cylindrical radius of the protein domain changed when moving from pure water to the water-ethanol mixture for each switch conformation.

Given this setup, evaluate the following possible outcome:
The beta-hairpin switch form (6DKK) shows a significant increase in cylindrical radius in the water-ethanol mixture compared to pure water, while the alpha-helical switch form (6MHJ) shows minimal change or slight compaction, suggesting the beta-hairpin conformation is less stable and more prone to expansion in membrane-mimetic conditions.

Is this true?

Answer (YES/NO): NO